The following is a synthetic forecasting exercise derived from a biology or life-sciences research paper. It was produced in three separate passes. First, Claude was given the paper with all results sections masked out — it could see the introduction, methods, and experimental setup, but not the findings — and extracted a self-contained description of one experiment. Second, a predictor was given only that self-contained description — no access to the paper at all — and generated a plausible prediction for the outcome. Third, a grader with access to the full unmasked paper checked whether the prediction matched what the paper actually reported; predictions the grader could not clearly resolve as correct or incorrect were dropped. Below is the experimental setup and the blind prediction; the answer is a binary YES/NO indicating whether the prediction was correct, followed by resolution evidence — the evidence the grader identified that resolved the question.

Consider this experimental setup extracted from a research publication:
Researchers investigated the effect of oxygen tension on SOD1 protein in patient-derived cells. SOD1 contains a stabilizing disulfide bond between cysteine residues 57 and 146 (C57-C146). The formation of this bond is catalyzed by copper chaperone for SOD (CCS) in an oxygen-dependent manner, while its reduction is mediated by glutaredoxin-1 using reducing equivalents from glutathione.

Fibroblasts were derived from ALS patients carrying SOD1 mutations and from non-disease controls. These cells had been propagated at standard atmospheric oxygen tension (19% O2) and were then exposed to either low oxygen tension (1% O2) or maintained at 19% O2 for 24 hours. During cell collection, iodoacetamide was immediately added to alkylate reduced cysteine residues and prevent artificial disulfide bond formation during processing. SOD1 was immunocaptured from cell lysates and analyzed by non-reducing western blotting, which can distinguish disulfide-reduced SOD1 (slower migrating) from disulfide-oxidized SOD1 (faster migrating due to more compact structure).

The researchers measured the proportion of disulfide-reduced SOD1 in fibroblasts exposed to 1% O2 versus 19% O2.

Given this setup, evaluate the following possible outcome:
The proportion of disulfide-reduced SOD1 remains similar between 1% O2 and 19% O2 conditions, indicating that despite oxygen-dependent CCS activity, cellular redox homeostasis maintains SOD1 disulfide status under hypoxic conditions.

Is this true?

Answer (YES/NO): NO